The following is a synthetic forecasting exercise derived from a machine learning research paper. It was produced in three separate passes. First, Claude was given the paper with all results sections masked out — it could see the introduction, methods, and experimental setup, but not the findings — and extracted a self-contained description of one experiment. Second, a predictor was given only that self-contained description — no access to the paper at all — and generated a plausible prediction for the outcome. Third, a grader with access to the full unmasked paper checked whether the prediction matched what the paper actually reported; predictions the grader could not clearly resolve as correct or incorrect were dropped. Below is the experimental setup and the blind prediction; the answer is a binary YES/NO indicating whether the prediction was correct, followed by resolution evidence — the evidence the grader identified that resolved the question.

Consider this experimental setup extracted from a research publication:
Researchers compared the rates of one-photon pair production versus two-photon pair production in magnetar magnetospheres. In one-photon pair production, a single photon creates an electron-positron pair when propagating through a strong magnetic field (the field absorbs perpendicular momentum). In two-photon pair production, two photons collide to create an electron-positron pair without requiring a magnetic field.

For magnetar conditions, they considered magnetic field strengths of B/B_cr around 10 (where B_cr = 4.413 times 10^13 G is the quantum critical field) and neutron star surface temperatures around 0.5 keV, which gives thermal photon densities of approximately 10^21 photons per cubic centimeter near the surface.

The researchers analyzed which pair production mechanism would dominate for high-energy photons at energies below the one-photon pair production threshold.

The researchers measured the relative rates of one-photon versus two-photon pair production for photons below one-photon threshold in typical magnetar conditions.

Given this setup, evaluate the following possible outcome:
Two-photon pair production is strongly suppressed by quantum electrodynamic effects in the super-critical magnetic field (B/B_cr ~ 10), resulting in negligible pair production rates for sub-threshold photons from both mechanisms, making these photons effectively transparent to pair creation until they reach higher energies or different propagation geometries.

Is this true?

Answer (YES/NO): NO